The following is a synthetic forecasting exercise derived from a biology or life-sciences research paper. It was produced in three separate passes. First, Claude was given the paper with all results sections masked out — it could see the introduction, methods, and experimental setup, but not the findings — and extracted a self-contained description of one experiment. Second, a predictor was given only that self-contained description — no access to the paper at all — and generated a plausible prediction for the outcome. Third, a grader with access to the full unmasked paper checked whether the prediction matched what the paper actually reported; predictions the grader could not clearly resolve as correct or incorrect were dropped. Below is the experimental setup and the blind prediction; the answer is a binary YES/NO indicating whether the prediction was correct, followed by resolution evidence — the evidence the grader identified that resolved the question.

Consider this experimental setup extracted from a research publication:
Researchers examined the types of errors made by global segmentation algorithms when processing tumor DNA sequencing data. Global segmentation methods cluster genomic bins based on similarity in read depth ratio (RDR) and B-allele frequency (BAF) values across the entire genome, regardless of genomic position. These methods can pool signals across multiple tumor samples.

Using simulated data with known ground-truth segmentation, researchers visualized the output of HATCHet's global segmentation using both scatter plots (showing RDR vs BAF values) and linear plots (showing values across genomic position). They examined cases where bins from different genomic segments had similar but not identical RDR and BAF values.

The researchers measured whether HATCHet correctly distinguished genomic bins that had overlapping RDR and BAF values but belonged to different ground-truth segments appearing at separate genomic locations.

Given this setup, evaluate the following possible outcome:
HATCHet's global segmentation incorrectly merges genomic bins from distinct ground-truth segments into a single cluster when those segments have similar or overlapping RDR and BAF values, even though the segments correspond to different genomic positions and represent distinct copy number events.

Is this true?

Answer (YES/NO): YES